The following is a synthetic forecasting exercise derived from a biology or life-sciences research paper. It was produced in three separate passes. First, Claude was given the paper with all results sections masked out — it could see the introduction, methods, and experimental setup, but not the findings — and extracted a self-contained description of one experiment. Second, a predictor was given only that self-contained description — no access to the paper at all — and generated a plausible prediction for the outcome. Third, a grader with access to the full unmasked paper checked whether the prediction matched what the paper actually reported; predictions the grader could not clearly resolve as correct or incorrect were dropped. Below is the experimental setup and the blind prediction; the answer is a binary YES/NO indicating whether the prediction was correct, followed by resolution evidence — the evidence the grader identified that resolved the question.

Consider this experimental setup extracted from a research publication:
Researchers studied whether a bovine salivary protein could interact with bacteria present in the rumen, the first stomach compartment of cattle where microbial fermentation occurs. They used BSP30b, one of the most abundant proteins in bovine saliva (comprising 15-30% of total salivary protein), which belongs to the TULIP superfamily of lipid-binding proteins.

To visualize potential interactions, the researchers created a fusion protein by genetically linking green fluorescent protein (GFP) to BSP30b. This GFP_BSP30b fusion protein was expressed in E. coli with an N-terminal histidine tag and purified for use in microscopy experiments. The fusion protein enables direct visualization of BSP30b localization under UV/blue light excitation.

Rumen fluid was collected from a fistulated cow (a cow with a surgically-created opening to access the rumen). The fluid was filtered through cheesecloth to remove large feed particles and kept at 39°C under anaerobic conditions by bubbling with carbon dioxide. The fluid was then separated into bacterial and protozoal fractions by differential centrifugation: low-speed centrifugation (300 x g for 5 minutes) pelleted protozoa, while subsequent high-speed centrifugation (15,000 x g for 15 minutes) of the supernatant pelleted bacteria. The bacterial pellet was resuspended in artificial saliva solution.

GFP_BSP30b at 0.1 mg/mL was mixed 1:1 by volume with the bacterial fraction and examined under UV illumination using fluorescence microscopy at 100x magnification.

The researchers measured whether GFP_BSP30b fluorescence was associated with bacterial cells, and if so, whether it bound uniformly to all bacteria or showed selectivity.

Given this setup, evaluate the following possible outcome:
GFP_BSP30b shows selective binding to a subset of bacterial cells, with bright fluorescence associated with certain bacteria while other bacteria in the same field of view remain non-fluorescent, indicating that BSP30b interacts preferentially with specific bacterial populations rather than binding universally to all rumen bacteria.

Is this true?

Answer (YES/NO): YES